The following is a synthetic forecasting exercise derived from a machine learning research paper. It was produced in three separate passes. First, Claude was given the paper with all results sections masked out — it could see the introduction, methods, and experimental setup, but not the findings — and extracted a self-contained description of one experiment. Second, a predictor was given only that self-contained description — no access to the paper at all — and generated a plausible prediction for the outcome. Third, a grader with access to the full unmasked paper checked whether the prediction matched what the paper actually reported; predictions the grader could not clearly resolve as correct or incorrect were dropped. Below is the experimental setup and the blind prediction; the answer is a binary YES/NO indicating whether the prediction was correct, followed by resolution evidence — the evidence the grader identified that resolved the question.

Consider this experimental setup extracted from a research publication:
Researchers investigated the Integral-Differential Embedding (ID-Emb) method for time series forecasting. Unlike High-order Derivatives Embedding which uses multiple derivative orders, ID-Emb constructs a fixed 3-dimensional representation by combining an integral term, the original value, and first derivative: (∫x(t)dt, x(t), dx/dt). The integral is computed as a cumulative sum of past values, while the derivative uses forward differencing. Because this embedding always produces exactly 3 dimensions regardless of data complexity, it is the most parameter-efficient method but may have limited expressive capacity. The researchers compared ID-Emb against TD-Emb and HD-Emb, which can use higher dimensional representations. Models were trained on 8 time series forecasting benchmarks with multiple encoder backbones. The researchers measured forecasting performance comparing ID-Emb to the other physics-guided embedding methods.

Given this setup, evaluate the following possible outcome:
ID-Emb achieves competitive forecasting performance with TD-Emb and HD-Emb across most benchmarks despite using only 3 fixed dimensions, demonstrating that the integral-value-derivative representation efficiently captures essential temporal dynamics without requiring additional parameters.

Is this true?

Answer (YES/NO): NO